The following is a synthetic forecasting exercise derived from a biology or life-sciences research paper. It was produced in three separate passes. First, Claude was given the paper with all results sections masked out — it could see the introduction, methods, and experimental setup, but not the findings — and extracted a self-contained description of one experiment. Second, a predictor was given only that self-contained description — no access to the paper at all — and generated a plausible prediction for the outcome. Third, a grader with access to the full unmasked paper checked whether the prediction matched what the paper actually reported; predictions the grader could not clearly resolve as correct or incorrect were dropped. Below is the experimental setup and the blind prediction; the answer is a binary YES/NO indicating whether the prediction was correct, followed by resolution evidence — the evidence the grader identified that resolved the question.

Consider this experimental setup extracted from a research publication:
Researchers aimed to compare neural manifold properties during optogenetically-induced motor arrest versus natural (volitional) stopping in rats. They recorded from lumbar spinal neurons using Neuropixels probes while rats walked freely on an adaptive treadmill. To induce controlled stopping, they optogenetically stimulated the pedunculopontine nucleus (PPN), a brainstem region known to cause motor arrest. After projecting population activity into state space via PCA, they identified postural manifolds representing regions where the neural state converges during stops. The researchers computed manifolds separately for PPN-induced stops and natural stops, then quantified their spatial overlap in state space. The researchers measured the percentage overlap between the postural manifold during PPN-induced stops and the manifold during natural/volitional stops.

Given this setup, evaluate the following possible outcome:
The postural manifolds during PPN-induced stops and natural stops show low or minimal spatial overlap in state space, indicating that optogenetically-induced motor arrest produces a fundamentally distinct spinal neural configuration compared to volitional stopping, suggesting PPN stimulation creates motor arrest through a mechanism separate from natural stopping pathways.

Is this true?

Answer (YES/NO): NO